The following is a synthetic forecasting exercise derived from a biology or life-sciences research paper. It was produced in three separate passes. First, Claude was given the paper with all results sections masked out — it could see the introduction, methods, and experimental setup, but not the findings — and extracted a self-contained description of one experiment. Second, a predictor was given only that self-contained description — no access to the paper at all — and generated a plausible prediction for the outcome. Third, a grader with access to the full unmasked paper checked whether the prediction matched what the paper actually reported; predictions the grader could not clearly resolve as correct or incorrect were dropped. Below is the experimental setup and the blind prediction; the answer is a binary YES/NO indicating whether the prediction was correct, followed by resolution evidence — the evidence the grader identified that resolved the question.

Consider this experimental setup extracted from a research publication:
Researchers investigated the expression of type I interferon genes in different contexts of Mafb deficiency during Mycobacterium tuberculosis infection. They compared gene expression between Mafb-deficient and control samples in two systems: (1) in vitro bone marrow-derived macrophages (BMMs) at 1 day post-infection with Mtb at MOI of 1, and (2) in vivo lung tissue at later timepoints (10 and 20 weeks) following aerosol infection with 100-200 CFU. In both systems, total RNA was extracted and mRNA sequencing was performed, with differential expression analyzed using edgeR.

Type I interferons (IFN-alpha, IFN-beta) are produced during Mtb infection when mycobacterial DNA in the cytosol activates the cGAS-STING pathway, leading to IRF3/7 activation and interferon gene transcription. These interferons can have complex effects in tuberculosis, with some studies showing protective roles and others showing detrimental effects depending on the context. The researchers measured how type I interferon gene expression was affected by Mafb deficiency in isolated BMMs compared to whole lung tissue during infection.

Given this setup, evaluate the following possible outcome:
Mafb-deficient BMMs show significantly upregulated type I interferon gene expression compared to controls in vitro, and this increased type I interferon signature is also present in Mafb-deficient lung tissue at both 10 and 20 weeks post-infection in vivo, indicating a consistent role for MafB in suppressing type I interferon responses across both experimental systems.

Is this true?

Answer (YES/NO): NO